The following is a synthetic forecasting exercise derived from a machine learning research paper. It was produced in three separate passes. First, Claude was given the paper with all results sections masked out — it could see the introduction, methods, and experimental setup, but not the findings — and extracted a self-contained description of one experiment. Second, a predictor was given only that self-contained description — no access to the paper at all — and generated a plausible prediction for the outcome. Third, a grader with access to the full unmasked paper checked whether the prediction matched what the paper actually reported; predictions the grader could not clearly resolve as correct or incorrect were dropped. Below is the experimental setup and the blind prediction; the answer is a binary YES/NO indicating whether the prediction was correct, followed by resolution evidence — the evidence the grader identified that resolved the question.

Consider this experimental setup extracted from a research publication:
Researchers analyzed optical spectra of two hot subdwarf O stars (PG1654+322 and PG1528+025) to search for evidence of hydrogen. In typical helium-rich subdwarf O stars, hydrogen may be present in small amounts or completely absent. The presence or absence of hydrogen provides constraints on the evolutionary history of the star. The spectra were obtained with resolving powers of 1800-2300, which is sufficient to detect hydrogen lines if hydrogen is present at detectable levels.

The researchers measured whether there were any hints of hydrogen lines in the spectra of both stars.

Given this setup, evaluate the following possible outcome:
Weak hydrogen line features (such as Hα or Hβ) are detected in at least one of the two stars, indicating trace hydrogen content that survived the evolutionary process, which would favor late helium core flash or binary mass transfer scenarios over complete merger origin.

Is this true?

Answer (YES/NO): NO